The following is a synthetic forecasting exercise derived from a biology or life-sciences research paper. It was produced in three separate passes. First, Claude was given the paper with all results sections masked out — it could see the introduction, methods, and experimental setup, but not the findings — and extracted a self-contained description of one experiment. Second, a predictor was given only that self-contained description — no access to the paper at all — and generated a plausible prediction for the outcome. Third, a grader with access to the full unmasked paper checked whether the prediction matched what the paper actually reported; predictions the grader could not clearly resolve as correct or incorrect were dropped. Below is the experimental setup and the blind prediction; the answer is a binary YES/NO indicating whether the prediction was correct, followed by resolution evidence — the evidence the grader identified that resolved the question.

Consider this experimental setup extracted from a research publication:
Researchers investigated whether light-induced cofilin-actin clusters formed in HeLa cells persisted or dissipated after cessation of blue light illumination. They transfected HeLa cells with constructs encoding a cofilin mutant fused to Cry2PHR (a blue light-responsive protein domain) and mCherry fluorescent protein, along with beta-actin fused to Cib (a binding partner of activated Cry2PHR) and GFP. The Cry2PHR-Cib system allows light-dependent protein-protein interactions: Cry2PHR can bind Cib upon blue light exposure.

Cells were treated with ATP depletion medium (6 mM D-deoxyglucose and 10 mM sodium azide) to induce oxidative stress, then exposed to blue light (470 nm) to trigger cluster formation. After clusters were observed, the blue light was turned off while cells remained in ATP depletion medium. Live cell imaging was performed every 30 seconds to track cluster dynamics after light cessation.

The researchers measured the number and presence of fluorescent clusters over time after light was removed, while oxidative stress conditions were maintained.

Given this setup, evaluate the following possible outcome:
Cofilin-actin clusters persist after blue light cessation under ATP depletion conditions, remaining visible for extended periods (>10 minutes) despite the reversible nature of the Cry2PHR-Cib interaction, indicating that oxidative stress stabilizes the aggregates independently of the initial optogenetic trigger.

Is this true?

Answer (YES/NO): NO